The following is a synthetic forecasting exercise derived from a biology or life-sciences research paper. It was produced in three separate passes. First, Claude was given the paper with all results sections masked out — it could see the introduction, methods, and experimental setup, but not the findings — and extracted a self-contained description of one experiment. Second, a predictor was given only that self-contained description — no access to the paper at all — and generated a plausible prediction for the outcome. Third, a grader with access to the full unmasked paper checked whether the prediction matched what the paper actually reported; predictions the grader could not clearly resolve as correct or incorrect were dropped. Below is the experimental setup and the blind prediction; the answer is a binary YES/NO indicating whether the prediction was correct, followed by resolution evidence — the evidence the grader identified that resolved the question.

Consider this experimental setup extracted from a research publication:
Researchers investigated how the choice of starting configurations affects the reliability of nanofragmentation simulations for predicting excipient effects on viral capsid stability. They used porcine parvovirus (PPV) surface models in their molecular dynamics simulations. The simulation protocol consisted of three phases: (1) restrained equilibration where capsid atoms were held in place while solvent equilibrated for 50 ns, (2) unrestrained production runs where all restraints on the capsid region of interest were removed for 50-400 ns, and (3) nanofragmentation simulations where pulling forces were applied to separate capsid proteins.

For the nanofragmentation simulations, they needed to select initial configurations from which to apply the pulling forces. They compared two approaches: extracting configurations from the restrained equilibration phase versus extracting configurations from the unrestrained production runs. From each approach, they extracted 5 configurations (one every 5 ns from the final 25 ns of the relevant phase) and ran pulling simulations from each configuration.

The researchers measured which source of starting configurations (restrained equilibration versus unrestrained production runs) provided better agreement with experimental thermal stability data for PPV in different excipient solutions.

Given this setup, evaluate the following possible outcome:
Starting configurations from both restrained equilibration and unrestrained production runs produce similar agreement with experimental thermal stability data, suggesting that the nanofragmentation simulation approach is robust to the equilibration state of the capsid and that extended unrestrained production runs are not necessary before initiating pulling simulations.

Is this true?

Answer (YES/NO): NO